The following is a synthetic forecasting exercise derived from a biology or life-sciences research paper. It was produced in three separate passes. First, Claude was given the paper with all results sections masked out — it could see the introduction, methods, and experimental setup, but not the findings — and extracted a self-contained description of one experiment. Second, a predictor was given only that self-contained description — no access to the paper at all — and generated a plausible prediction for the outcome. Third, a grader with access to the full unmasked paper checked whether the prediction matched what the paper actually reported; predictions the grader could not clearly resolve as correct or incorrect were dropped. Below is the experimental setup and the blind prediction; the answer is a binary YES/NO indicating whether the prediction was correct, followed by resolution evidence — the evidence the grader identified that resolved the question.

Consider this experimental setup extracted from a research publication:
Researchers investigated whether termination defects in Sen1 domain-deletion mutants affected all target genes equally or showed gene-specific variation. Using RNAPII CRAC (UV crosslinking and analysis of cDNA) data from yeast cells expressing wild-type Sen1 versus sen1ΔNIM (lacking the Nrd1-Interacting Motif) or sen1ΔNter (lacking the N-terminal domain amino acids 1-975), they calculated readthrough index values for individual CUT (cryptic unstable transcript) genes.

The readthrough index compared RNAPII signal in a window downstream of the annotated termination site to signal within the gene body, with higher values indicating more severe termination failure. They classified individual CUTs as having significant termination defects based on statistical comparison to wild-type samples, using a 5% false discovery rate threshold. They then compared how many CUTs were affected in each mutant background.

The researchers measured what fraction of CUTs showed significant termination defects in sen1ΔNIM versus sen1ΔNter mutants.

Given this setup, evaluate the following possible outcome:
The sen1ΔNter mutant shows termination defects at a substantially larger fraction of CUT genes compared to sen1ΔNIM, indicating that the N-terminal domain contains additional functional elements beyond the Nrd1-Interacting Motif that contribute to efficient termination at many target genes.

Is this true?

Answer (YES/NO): YES